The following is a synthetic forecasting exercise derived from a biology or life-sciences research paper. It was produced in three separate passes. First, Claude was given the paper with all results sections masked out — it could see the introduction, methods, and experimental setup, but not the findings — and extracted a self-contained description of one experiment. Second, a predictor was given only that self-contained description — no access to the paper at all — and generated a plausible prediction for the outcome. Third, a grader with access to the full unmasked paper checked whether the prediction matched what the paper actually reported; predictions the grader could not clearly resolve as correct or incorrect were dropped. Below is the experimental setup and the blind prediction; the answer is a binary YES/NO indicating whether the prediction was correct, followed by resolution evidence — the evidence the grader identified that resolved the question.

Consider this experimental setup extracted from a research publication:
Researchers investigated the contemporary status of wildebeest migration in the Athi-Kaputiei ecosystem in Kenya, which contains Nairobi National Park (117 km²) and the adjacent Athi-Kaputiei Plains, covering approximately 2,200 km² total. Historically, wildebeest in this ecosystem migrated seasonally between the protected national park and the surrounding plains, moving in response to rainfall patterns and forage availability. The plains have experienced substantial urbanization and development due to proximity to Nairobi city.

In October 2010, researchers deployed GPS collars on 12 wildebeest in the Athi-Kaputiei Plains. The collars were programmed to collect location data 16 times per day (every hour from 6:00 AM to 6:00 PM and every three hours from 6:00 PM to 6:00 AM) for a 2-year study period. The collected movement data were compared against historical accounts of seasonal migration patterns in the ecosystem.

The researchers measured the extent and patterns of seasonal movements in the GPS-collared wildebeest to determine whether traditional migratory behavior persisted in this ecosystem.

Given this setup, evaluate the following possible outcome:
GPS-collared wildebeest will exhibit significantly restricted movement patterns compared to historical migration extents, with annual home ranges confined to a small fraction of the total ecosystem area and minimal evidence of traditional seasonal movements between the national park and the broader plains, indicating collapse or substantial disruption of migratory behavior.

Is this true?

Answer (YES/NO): YES